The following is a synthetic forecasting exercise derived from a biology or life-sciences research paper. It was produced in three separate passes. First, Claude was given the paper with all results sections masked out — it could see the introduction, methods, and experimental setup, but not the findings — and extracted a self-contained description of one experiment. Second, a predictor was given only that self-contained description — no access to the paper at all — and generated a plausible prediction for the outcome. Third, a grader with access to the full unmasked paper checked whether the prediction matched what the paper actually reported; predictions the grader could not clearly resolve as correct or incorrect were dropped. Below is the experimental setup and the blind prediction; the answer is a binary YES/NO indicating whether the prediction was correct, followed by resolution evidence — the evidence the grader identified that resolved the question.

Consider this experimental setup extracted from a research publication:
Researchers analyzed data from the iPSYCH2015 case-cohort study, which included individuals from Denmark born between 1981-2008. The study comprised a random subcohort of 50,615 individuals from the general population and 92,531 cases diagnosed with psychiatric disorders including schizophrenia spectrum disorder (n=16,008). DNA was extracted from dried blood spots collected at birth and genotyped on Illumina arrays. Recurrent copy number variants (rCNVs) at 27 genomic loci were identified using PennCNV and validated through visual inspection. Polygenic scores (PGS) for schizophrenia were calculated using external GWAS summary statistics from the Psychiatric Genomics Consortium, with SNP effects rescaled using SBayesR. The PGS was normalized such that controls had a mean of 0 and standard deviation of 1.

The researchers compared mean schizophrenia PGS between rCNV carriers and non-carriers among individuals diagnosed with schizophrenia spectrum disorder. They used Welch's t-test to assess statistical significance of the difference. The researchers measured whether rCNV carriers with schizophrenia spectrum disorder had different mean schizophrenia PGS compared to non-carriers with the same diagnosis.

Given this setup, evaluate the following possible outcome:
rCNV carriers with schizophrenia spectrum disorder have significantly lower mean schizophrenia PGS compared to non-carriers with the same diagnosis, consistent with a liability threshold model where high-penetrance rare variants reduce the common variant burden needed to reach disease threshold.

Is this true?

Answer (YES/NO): NO